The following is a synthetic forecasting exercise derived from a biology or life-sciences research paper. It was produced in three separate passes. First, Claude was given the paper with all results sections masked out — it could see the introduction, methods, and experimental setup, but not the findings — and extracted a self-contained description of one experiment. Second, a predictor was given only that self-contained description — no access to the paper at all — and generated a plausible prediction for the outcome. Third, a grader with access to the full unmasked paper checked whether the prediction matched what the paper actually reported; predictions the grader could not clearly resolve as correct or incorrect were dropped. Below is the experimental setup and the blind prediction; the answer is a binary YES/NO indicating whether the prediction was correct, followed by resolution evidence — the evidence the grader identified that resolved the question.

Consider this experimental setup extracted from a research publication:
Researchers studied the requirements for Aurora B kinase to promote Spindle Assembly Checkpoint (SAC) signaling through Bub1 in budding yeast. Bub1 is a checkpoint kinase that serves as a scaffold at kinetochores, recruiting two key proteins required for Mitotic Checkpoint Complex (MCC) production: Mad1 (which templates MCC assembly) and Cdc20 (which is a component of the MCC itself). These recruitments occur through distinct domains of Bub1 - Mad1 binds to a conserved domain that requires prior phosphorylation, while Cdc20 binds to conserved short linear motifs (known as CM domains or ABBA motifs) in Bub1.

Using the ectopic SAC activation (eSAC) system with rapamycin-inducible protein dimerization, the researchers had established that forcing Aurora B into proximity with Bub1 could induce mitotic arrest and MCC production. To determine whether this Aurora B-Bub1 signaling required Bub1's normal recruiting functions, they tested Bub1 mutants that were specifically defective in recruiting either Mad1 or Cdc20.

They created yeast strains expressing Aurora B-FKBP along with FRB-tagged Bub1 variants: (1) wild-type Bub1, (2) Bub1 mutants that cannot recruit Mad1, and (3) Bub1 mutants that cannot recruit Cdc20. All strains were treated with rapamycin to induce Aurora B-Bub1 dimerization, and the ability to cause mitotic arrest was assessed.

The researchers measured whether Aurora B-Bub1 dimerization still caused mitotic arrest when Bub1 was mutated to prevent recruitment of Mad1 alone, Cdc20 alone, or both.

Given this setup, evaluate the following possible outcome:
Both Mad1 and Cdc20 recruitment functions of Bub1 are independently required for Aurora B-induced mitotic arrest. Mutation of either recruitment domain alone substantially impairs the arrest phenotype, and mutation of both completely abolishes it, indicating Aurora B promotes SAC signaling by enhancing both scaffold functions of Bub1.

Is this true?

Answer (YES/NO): YES